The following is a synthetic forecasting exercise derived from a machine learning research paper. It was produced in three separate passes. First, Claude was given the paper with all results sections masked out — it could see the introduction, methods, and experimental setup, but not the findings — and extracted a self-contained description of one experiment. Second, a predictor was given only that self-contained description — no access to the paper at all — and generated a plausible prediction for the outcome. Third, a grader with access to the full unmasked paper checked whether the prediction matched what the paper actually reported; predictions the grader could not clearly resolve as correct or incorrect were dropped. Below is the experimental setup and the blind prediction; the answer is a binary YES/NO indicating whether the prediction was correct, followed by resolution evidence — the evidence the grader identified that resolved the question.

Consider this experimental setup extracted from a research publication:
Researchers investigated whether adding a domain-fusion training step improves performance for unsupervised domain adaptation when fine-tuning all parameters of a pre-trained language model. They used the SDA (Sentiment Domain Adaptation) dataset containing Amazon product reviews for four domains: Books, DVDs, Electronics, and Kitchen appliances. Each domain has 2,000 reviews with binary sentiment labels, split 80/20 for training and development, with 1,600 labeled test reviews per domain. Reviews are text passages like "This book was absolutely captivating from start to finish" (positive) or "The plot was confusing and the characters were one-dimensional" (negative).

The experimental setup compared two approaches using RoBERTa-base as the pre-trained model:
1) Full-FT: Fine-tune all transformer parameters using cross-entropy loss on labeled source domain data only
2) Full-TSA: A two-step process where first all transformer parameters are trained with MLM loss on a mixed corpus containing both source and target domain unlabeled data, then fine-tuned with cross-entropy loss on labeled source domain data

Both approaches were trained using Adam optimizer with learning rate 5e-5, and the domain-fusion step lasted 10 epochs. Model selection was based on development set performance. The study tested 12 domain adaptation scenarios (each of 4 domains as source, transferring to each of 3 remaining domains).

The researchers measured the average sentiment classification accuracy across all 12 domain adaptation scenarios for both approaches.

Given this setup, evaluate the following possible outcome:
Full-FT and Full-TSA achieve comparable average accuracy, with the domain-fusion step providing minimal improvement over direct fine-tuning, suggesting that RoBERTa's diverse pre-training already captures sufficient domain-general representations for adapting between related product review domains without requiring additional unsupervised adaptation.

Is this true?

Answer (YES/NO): NO